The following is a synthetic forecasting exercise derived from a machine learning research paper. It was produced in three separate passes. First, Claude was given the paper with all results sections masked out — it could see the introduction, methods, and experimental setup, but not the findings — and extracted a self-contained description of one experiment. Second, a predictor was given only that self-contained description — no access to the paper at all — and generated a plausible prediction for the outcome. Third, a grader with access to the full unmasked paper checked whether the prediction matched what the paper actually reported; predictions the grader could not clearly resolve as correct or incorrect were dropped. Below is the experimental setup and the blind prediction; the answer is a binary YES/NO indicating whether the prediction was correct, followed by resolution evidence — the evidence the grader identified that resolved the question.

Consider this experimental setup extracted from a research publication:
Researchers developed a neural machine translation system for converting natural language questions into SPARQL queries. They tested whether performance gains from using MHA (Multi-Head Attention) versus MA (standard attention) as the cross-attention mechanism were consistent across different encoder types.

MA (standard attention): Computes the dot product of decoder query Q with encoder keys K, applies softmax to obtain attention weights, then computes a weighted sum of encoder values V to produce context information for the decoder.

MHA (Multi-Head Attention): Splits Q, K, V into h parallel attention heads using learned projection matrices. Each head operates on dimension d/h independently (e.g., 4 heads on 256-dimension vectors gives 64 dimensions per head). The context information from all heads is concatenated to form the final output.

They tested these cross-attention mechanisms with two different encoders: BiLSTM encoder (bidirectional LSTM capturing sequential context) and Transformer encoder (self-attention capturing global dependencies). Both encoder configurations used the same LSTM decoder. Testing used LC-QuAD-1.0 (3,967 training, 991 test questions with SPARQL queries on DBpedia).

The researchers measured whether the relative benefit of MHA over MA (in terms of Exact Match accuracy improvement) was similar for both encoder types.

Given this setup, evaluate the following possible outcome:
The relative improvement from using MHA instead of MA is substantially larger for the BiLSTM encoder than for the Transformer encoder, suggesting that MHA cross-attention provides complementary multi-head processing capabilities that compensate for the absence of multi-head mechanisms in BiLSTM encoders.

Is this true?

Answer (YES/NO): NO